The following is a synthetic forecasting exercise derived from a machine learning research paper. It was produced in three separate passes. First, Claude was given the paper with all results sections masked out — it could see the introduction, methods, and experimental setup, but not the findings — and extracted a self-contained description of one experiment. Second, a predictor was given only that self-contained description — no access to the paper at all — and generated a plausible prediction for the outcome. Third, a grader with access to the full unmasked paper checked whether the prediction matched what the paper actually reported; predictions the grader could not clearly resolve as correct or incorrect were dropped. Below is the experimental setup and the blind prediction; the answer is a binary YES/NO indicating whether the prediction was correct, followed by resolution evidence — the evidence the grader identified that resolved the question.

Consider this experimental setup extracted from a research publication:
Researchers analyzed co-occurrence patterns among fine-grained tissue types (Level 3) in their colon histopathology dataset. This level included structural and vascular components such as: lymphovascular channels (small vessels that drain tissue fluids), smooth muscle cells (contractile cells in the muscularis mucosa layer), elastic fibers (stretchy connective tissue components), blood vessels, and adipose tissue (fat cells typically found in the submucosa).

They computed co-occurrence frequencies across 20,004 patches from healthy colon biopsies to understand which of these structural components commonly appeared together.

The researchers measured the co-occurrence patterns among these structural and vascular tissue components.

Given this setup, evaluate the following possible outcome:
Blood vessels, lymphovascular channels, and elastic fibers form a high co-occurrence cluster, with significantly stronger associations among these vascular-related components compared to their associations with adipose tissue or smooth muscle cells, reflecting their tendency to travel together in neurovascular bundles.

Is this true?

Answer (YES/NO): NO